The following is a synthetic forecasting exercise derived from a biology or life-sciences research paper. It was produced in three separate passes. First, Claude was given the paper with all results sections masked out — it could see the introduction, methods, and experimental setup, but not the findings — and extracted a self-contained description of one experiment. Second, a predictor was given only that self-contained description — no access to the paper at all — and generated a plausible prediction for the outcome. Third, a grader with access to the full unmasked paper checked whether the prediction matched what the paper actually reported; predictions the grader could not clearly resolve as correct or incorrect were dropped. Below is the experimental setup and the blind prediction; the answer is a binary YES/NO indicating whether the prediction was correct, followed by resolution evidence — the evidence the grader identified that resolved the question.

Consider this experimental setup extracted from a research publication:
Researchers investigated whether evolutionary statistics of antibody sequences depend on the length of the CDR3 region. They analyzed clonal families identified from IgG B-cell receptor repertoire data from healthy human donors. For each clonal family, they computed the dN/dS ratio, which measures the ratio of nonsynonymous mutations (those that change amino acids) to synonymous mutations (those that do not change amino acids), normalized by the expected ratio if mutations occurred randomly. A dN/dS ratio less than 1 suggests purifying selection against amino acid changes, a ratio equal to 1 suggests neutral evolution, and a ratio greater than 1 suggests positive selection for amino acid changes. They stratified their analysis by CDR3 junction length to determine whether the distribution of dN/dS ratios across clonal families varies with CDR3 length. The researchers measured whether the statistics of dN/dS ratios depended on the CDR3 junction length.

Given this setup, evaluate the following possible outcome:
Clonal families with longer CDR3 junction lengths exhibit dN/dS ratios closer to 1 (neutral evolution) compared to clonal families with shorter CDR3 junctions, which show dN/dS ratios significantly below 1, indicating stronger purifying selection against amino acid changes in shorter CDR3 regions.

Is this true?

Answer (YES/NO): NO